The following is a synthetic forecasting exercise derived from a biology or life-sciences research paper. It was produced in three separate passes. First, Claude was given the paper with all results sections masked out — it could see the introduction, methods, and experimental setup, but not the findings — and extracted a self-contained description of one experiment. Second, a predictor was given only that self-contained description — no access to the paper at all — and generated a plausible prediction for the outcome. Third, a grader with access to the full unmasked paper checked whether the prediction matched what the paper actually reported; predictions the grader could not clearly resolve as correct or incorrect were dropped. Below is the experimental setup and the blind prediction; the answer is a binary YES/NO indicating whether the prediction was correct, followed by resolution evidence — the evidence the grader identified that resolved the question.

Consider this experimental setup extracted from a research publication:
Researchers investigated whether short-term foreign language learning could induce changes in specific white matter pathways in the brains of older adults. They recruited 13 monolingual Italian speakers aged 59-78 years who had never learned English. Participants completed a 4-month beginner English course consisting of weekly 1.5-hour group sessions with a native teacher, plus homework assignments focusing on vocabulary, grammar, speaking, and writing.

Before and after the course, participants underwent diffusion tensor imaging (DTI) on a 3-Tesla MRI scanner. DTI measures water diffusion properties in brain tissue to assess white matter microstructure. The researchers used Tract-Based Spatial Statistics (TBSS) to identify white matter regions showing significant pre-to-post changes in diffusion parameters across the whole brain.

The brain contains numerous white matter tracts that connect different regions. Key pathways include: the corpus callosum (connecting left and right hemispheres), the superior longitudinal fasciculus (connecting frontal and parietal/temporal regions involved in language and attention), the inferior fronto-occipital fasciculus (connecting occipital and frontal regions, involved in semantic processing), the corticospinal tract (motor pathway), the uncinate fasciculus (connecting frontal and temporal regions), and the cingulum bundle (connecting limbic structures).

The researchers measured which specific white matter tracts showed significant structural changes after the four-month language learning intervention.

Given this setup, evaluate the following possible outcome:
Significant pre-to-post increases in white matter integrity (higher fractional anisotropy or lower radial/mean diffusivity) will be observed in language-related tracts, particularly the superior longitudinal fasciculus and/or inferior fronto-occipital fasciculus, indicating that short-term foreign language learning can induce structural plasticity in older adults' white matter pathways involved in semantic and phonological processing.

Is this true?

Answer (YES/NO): NO